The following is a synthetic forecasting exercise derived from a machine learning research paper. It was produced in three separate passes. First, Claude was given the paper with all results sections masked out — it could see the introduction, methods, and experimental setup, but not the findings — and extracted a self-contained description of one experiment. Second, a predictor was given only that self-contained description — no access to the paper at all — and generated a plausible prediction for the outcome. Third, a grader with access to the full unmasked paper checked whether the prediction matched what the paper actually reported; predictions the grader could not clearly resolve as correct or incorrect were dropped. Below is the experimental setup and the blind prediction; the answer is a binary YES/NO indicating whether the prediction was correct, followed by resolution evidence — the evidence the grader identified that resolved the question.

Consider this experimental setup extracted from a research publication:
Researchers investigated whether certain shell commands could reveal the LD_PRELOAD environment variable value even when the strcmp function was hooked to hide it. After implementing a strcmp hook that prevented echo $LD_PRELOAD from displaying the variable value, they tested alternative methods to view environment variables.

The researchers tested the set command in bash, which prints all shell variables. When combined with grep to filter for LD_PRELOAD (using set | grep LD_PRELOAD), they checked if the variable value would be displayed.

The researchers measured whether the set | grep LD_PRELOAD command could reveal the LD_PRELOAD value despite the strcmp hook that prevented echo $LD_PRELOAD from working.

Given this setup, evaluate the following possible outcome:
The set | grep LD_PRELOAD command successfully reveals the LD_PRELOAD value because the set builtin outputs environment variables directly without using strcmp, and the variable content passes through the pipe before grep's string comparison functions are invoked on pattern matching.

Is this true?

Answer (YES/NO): YES